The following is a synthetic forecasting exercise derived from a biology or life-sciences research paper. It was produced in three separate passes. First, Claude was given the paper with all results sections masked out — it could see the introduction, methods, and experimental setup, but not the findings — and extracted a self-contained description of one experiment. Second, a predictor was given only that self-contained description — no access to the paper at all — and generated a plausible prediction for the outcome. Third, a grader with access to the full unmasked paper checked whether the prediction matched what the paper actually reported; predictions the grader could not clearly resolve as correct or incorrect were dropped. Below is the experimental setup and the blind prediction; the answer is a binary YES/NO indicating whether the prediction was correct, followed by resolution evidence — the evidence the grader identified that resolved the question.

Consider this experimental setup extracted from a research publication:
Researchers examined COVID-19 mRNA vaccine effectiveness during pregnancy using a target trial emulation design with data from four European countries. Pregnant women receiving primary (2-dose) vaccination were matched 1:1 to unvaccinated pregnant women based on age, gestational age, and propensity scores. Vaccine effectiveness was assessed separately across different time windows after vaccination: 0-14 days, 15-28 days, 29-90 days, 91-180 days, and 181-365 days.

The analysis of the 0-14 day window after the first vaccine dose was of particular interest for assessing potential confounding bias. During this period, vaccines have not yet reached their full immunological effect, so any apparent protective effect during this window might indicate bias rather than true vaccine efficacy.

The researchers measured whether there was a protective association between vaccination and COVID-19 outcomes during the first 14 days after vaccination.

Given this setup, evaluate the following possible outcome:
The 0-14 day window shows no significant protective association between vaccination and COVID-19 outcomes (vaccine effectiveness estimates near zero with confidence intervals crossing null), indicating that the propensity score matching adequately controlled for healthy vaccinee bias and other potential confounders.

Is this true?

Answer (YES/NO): NO